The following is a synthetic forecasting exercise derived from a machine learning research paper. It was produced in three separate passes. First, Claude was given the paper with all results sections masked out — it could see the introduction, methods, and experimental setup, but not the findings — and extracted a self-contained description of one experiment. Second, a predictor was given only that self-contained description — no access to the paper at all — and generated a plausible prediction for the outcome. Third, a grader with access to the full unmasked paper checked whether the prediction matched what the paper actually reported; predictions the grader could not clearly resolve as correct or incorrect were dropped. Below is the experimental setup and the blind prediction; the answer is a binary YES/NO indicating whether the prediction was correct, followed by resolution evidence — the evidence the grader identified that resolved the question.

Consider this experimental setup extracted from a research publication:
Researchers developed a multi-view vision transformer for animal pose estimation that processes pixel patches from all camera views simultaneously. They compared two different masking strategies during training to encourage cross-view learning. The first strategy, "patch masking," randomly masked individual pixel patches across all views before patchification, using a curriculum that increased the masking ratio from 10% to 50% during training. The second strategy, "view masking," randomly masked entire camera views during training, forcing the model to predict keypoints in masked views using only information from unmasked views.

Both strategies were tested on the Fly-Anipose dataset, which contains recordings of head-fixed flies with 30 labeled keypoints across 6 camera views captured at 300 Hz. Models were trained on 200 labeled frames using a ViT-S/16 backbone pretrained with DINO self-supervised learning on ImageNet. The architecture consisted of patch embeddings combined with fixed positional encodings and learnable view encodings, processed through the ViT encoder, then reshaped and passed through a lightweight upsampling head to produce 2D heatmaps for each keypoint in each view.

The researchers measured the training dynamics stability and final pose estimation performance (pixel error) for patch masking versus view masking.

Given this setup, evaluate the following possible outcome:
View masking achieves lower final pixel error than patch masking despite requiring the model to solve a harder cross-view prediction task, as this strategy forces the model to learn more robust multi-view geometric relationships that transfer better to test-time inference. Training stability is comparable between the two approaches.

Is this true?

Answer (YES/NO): NO